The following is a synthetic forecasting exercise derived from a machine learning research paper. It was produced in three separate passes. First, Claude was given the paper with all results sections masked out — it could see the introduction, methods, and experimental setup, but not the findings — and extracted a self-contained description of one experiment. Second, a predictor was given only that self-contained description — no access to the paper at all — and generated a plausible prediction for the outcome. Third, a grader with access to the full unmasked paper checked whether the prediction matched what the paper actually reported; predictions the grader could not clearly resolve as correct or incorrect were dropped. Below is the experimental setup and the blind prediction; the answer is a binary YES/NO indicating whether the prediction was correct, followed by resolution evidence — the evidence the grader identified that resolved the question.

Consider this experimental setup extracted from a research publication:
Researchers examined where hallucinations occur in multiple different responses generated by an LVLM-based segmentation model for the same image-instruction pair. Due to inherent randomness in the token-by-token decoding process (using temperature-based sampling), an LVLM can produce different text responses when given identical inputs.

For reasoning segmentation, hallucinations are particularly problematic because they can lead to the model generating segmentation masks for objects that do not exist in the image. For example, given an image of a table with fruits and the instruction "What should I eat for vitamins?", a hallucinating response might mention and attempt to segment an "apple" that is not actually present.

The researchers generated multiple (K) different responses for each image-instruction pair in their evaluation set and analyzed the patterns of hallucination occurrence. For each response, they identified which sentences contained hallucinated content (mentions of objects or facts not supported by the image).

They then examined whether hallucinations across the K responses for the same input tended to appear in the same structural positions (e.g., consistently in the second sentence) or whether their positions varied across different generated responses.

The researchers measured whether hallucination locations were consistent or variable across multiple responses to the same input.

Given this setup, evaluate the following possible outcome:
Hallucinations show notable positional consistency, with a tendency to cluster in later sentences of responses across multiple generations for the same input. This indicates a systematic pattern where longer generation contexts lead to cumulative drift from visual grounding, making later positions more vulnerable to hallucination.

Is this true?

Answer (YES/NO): NO